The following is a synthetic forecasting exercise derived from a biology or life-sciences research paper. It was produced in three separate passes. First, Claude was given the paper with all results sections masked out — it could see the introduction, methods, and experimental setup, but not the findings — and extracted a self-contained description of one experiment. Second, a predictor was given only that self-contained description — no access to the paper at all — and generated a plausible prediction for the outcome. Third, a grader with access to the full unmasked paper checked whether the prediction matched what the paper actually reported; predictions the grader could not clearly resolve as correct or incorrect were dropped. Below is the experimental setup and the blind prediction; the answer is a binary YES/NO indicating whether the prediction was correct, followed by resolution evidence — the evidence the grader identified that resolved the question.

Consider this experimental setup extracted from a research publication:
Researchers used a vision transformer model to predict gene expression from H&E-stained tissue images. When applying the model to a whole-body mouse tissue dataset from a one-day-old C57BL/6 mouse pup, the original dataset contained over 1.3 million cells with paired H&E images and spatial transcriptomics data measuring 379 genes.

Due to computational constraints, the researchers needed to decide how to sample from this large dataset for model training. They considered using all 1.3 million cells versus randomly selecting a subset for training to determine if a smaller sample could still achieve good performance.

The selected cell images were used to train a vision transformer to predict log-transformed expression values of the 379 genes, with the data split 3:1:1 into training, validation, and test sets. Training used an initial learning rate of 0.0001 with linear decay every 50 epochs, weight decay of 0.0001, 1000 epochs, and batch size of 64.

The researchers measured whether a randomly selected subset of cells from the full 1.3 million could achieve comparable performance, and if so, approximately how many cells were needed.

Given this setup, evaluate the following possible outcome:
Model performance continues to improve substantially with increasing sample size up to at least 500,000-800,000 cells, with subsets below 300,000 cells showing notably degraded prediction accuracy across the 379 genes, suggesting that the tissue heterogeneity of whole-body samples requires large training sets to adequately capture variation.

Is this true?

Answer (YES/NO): NO